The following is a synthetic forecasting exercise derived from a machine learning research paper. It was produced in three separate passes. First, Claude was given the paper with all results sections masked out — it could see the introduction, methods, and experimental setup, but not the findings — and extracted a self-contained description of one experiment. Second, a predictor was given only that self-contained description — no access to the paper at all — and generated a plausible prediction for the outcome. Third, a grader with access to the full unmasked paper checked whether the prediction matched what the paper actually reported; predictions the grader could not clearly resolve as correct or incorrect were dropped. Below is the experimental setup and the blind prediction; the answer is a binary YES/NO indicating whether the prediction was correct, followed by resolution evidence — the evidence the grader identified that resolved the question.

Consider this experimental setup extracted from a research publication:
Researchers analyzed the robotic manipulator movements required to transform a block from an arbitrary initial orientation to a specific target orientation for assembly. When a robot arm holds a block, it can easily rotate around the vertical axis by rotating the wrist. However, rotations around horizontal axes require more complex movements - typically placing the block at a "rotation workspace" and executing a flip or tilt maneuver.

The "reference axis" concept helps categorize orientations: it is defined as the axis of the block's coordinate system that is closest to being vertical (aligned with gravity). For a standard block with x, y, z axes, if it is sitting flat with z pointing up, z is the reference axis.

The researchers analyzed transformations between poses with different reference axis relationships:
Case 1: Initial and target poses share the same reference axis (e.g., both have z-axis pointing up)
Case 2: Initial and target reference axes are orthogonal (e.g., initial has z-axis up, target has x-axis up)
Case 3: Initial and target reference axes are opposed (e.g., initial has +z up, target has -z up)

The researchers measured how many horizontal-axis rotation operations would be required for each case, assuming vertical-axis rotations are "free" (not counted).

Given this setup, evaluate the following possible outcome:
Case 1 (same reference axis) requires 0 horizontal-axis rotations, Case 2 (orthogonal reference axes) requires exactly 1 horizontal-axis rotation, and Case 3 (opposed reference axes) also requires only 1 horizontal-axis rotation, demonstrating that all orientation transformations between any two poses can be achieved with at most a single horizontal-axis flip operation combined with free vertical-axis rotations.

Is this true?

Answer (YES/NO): NO